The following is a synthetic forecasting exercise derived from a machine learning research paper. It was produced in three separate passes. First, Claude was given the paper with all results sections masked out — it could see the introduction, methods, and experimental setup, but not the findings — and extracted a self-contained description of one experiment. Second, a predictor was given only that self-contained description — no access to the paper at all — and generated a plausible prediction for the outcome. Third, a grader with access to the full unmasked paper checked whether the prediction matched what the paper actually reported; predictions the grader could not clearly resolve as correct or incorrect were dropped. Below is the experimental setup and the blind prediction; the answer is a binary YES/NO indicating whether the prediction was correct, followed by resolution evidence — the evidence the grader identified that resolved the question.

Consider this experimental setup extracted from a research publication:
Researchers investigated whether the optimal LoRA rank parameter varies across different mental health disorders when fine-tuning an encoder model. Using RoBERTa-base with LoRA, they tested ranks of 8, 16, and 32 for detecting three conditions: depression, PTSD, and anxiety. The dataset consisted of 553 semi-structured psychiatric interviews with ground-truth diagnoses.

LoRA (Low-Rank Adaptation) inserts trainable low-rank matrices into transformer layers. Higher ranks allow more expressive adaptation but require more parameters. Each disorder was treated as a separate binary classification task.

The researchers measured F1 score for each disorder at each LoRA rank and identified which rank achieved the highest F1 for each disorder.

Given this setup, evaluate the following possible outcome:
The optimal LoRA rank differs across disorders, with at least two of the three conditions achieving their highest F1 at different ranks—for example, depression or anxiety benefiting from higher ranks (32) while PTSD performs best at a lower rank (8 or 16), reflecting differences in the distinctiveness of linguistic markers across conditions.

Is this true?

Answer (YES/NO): YES